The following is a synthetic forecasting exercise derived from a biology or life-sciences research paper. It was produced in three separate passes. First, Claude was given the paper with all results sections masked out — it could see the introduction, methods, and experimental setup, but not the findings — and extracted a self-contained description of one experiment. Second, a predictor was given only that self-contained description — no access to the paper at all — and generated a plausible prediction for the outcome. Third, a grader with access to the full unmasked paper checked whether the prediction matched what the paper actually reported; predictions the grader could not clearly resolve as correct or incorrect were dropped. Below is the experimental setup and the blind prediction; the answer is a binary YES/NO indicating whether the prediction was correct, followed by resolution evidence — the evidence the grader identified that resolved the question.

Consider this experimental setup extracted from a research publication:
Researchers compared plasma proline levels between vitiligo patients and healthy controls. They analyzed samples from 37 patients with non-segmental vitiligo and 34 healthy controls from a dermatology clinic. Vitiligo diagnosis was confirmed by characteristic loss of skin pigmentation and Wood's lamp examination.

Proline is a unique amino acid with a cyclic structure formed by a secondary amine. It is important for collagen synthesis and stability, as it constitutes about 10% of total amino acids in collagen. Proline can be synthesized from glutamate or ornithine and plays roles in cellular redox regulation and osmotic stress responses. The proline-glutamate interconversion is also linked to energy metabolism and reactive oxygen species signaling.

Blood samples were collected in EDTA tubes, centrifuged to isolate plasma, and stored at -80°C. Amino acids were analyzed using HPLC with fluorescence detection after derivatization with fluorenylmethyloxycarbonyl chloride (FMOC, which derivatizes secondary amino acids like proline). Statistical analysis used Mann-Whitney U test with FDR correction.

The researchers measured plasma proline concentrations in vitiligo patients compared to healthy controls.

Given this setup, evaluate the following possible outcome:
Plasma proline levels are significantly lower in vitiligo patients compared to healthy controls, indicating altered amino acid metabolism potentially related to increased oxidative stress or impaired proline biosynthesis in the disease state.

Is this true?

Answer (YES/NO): NO